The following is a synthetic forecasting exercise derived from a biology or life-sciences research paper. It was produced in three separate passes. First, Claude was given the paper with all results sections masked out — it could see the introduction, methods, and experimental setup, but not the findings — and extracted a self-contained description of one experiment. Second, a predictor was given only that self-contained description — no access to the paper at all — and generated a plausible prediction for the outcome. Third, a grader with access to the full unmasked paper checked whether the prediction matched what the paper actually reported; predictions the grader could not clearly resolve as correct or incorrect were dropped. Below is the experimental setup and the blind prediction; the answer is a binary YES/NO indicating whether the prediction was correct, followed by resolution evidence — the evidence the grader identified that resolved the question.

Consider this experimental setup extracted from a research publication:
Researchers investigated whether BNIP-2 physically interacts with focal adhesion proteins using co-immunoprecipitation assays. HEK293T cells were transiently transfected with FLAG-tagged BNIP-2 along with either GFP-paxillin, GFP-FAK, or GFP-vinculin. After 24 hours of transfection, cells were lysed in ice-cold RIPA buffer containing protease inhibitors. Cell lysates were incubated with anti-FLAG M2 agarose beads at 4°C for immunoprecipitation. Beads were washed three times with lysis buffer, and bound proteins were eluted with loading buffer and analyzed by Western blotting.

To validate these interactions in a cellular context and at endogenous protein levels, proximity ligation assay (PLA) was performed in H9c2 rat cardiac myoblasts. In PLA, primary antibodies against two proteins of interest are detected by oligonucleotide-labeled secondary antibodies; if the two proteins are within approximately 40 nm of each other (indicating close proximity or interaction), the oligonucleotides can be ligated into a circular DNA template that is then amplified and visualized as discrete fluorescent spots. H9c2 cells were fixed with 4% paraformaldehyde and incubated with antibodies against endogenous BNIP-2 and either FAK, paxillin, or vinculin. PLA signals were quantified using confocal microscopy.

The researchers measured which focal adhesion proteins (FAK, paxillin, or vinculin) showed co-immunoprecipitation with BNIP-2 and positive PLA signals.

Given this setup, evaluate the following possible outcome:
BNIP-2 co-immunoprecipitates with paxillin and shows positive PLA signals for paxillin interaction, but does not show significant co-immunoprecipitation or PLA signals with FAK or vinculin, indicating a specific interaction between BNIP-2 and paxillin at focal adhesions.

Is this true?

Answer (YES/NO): NO